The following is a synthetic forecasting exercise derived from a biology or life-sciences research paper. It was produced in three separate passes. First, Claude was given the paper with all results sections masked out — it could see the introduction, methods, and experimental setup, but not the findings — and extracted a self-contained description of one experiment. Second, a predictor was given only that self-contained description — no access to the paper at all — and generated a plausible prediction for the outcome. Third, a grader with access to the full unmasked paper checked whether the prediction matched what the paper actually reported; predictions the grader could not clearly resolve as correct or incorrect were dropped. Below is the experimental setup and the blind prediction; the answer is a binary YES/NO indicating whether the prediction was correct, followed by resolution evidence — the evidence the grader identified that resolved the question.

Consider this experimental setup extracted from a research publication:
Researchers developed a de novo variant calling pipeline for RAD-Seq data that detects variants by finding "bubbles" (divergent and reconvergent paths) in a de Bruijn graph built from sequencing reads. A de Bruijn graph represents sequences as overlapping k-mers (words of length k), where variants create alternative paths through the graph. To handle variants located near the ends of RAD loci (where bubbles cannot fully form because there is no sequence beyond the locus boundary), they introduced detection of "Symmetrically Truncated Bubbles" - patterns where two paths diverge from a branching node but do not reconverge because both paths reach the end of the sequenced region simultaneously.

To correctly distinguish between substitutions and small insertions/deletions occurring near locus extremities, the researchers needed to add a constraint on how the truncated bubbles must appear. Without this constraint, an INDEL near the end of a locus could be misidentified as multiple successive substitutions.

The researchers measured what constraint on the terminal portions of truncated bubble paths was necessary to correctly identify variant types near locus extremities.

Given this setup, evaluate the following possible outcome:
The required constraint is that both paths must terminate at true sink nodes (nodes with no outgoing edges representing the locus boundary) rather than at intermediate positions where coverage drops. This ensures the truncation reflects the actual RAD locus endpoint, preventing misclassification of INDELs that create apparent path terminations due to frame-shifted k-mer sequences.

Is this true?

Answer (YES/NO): NO